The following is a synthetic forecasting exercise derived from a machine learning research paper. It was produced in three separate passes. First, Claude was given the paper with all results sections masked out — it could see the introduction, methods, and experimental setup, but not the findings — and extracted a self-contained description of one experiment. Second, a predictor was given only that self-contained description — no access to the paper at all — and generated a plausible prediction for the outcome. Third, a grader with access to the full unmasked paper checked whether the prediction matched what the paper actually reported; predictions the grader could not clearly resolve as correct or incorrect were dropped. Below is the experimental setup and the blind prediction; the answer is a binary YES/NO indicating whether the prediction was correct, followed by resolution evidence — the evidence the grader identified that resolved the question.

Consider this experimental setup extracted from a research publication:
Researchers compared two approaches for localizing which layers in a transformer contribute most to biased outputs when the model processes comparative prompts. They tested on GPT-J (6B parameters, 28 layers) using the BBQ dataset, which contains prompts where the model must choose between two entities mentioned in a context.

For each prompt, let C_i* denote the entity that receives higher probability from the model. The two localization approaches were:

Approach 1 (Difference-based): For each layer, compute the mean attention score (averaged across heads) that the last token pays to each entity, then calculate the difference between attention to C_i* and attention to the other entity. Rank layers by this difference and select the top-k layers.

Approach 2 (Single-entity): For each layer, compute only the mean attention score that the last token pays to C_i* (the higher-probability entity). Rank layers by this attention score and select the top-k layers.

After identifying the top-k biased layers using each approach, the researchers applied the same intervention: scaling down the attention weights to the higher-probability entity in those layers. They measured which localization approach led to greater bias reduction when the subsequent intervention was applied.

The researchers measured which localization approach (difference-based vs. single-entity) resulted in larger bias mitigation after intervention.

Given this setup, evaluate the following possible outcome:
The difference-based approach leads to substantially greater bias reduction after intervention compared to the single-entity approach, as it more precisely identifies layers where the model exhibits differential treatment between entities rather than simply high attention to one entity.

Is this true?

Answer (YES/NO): NO